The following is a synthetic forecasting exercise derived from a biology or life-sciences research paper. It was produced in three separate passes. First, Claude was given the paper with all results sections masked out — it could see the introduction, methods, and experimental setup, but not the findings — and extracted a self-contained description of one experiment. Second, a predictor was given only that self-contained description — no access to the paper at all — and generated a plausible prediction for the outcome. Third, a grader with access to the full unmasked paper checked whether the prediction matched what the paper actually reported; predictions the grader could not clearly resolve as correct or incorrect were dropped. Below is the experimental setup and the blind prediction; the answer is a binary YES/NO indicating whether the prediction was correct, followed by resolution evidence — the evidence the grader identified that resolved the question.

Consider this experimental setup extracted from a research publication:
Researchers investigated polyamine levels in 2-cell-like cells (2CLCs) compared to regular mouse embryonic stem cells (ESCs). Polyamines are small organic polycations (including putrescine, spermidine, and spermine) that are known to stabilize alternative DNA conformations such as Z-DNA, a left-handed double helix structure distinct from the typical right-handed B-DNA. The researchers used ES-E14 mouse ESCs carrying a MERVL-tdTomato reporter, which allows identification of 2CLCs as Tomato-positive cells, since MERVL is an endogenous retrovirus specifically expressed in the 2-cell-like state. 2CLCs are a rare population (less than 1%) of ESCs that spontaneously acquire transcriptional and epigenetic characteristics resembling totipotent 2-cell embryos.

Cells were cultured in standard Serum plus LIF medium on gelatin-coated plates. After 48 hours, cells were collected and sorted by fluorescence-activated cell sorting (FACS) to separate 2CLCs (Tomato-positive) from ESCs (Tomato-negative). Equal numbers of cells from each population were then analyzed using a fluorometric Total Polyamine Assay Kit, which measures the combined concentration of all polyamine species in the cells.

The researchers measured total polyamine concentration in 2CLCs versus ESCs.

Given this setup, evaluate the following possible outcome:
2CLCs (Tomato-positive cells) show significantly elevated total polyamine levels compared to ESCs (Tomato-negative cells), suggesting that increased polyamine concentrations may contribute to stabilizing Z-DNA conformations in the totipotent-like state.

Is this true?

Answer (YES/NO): YES